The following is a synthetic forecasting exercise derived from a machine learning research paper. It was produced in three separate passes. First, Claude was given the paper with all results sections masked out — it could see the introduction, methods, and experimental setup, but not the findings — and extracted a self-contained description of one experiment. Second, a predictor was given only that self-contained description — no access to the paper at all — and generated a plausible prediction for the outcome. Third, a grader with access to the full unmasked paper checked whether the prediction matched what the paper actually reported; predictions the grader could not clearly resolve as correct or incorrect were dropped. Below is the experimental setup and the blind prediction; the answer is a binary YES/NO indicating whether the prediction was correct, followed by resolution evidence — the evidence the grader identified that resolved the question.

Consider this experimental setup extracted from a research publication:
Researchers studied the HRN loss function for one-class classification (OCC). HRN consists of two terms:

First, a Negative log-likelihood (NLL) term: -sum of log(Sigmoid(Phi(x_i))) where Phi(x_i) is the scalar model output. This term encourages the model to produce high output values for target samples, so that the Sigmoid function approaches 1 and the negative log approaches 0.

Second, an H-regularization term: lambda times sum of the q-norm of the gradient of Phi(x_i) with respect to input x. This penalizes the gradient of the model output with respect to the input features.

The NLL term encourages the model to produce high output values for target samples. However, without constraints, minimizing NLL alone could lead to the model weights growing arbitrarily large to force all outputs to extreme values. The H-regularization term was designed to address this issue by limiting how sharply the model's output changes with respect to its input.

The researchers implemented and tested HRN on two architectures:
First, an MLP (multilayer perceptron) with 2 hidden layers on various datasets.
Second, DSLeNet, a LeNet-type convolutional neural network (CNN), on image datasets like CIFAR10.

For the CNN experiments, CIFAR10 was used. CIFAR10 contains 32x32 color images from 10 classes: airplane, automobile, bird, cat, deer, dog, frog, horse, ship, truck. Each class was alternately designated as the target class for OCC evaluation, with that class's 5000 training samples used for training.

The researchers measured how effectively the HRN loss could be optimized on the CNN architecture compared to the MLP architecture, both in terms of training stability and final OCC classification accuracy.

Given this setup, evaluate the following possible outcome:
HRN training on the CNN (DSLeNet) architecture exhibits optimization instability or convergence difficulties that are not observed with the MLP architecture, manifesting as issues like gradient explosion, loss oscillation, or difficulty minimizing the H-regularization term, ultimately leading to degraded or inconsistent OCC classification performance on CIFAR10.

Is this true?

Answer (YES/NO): YES